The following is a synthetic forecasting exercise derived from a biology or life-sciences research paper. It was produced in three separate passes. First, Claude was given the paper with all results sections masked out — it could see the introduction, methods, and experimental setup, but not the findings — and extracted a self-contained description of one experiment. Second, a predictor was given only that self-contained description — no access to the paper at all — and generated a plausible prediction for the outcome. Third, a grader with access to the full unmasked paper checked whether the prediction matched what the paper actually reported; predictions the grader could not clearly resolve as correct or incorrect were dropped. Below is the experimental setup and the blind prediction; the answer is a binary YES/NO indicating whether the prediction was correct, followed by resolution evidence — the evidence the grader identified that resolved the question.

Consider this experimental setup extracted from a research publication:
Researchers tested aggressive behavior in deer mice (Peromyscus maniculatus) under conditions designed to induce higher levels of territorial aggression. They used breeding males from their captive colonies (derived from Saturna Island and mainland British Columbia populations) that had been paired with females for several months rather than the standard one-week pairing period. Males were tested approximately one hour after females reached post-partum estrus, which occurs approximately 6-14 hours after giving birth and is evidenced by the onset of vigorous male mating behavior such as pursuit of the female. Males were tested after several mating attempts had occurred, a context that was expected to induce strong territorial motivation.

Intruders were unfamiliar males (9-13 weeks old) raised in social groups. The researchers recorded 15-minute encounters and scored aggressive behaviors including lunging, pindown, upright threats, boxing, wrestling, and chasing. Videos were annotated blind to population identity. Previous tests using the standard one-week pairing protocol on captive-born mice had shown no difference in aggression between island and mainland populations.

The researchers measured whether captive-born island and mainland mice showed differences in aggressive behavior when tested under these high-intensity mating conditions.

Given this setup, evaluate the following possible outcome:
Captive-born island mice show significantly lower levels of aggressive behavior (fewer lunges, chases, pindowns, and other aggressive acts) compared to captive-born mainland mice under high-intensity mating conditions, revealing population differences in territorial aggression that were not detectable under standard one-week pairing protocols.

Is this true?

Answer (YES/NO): NO